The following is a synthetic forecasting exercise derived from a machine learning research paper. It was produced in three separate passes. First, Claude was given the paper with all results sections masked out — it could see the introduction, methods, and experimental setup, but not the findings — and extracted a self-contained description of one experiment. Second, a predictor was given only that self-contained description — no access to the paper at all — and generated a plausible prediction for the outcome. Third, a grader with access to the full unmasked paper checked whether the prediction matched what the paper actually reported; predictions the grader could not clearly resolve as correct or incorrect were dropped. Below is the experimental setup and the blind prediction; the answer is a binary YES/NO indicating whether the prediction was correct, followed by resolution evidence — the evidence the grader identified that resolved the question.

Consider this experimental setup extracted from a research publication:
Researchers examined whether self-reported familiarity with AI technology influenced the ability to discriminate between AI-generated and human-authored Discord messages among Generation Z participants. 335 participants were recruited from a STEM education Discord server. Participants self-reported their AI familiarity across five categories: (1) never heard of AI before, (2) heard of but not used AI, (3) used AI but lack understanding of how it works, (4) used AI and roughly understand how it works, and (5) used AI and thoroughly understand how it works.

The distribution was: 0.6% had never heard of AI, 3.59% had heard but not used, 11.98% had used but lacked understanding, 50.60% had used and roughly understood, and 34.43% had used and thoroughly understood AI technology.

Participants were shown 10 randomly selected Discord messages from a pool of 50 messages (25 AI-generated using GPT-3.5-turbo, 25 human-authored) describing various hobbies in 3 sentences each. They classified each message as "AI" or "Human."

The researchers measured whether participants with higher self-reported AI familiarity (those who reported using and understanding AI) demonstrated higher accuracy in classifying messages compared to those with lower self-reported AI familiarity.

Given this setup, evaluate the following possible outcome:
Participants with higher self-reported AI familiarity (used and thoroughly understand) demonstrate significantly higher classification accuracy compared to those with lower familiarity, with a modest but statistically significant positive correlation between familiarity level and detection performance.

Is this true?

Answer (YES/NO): NO